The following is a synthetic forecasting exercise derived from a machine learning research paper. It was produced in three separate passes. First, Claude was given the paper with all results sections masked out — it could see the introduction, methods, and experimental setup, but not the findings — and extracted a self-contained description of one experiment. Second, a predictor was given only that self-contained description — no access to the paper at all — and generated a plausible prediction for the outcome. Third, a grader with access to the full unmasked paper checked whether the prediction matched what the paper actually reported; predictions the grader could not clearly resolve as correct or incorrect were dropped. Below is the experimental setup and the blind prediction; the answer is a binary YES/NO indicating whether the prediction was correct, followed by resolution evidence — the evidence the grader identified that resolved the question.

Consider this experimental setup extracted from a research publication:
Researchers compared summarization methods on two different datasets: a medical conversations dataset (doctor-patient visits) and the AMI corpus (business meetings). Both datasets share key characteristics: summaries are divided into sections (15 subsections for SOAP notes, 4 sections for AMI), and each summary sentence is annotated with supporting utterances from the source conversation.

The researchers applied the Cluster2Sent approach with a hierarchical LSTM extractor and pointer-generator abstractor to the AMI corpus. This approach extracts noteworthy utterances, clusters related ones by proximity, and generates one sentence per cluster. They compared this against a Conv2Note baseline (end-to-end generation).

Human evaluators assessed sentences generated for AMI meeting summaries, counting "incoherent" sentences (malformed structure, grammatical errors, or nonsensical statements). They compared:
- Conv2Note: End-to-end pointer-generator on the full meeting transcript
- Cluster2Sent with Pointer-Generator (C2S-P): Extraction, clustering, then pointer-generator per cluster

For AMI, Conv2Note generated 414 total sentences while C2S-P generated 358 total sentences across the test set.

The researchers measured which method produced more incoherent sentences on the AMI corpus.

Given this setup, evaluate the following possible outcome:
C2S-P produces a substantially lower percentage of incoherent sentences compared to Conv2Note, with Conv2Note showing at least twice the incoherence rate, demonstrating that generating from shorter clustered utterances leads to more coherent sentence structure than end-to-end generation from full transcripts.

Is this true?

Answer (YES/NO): NO